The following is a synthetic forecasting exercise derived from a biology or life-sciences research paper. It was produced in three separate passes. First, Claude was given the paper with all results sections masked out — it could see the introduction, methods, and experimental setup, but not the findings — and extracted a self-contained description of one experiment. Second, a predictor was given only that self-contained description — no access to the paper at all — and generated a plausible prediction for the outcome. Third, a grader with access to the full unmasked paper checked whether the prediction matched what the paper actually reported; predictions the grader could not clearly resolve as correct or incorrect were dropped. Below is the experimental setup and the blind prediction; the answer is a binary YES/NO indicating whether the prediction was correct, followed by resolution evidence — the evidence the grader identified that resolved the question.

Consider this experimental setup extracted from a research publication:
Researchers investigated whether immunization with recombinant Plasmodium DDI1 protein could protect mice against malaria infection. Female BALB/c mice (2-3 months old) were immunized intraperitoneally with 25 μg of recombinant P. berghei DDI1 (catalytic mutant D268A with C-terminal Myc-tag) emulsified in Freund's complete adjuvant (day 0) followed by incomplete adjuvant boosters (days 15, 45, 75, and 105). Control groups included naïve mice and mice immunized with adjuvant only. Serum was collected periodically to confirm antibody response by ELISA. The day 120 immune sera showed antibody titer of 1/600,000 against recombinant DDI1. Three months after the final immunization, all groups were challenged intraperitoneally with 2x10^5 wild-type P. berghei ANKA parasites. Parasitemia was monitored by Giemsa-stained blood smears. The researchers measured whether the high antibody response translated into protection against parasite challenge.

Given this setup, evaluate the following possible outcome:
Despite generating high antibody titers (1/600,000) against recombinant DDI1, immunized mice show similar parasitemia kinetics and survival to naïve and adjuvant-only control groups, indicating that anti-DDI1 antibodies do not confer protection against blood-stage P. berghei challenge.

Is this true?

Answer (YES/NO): YES